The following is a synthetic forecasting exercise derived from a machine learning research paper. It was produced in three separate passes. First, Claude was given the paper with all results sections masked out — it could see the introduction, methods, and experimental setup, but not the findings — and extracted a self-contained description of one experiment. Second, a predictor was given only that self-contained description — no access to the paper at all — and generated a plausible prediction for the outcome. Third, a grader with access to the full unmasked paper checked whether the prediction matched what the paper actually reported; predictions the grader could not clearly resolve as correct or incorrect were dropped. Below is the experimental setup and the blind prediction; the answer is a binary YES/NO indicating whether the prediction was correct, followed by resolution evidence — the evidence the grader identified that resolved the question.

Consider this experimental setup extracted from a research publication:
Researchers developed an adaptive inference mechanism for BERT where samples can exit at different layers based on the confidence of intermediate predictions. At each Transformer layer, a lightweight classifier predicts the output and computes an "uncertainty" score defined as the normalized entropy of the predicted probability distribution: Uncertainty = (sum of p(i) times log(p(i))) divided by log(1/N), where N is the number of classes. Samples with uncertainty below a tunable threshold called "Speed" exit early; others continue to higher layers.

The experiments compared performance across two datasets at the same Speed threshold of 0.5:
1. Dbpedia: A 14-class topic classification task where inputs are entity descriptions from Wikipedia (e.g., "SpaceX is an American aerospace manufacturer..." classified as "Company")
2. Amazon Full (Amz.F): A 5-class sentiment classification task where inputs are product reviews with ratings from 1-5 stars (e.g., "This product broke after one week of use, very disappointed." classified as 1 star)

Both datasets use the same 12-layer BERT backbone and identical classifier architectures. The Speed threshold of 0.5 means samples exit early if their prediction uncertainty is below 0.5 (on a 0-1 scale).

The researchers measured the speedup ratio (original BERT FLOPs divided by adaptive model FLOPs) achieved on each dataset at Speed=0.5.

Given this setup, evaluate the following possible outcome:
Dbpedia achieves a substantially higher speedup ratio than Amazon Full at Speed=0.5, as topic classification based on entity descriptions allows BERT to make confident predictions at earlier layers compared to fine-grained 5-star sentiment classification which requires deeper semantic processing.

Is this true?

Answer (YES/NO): YES